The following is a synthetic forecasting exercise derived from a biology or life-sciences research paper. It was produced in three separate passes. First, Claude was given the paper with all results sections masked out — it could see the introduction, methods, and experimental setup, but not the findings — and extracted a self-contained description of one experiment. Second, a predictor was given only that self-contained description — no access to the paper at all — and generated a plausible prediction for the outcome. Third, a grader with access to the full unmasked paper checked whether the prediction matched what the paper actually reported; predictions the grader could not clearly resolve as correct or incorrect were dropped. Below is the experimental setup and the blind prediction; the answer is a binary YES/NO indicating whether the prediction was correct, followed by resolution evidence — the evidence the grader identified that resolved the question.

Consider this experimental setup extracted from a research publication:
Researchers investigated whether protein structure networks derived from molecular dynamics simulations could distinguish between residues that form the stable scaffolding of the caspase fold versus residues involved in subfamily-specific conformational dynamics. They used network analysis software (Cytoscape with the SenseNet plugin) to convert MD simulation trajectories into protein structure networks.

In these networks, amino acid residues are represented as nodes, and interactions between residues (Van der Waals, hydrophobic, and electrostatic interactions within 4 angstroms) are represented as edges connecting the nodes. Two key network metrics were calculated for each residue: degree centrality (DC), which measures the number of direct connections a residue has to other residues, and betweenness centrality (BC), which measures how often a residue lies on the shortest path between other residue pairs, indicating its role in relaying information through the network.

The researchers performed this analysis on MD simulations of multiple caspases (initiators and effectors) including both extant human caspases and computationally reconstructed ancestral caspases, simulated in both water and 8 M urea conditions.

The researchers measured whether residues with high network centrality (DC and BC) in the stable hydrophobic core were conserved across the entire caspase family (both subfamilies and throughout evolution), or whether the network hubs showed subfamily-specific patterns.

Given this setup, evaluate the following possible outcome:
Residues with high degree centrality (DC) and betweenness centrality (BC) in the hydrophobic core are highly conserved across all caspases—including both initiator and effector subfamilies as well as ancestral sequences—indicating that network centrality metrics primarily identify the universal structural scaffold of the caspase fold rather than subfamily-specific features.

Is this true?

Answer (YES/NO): YES